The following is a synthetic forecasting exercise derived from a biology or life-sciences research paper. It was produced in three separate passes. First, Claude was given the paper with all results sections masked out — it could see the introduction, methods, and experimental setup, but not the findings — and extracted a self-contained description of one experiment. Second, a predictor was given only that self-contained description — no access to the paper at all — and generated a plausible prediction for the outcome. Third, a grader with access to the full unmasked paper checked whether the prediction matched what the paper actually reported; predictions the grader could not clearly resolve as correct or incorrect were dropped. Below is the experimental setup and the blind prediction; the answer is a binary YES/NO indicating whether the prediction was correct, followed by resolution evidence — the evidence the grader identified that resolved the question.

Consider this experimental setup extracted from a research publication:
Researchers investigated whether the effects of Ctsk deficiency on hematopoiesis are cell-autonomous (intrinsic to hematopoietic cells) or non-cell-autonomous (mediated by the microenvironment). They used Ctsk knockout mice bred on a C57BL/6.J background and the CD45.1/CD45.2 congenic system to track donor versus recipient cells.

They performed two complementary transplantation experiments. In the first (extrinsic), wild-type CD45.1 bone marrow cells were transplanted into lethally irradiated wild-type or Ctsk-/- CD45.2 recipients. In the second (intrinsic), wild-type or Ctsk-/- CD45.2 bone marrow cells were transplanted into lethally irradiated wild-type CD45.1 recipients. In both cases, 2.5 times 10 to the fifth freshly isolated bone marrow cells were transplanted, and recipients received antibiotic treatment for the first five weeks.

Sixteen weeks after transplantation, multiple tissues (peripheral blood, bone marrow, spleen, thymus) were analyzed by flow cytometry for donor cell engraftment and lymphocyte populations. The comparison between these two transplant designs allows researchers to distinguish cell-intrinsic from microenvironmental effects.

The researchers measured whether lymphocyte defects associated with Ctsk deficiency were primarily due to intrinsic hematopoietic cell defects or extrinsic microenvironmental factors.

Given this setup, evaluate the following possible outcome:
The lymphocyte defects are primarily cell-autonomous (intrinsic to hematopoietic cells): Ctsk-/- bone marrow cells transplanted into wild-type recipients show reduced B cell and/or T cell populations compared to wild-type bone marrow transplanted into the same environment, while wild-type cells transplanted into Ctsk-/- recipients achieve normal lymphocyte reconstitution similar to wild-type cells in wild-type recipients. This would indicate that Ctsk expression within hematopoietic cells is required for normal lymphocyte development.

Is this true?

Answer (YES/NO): NO